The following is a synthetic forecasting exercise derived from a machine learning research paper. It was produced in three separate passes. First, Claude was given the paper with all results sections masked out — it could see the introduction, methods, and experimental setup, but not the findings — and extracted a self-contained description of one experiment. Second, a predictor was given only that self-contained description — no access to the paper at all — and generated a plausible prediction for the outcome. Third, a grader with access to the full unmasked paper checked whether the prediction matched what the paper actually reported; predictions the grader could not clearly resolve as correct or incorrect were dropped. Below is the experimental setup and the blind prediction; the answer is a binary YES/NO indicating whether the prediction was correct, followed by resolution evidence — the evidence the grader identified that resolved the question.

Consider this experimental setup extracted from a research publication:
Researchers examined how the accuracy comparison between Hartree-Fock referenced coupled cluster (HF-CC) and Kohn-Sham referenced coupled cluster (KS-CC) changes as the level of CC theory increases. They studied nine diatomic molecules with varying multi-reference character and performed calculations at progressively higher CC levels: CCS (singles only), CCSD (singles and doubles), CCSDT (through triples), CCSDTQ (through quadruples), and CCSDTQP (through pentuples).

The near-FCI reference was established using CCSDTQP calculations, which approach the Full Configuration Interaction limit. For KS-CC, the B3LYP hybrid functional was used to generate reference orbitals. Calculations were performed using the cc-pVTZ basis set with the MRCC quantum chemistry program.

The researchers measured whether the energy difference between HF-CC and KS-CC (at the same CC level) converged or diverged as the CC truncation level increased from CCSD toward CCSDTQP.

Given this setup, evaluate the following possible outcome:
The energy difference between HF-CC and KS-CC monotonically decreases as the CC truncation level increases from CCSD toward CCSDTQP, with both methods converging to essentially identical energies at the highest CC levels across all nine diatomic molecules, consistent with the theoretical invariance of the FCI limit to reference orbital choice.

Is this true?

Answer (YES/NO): YES